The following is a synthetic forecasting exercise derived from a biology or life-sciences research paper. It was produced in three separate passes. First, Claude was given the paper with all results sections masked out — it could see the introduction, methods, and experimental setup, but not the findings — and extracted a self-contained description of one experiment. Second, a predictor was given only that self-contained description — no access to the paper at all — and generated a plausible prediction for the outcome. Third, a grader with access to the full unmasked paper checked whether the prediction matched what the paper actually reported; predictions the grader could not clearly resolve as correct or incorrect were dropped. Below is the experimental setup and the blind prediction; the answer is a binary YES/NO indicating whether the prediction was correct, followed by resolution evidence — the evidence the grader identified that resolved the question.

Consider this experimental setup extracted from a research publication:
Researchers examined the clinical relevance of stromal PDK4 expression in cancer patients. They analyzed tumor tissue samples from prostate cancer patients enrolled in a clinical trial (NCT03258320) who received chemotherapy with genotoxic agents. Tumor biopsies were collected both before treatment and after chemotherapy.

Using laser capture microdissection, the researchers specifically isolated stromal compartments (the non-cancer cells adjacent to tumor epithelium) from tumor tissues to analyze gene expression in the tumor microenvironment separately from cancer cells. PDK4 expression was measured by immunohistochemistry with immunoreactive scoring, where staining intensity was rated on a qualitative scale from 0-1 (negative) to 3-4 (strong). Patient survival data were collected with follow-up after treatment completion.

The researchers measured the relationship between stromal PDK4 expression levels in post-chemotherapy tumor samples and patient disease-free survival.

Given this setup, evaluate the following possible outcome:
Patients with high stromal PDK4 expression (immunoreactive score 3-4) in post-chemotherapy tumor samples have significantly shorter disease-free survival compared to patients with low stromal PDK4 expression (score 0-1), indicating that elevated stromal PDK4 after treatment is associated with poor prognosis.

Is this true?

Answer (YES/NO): NO